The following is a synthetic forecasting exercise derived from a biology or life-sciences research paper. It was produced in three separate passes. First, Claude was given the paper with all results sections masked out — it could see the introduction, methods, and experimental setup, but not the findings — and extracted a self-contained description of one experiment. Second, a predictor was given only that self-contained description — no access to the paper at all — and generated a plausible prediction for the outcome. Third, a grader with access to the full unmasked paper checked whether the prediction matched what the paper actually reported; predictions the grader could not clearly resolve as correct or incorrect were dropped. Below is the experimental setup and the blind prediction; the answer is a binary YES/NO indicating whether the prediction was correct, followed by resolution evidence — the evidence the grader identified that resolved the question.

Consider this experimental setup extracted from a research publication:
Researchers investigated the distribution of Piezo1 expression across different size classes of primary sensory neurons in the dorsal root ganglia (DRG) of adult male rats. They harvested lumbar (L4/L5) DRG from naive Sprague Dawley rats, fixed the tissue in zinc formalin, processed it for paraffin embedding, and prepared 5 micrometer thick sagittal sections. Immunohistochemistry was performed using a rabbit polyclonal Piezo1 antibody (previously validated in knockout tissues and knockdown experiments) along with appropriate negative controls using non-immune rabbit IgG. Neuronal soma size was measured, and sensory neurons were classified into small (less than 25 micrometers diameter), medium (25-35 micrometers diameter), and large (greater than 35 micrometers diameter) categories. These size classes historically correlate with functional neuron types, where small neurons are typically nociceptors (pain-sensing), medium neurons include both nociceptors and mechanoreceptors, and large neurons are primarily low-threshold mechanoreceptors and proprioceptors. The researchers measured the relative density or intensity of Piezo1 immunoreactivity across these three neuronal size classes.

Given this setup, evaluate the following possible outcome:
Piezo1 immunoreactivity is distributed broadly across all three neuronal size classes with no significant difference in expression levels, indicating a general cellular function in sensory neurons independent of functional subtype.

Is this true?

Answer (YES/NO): NO